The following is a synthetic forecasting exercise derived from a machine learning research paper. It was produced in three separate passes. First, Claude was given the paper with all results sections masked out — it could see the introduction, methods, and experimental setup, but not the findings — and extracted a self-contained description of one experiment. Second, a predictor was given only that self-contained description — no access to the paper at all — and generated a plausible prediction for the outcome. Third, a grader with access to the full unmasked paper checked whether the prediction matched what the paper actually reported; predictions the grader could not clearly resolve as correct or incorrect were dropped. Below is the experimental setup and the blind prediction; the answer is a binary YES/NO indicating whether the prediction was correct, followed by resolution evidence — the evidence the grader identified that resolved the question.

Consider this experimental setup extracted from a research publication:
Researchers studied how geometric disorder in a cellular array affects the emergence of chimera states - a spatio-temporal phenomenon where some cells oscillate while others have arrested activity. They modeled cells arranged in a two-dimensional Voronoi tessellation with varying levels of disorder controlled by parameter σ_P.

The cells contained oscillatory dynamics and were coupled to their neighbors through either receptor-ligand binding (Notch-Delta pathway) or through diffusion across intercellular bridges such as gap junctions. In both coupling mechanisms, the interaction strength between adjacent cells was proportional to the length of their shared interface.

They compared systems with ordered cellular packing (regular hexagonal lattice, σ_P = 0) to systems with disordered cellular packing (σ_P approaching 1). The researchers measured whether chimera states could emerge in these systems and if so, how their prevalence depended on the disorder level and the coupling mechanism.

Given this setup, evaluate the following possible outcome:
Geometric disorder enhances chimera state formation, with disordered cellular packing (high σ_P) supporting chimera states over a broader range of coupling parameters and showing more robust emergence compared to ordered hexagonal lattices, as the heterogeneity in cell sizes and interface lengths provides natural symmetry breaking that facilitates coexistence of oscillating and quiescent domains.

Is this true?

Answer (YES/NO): YES